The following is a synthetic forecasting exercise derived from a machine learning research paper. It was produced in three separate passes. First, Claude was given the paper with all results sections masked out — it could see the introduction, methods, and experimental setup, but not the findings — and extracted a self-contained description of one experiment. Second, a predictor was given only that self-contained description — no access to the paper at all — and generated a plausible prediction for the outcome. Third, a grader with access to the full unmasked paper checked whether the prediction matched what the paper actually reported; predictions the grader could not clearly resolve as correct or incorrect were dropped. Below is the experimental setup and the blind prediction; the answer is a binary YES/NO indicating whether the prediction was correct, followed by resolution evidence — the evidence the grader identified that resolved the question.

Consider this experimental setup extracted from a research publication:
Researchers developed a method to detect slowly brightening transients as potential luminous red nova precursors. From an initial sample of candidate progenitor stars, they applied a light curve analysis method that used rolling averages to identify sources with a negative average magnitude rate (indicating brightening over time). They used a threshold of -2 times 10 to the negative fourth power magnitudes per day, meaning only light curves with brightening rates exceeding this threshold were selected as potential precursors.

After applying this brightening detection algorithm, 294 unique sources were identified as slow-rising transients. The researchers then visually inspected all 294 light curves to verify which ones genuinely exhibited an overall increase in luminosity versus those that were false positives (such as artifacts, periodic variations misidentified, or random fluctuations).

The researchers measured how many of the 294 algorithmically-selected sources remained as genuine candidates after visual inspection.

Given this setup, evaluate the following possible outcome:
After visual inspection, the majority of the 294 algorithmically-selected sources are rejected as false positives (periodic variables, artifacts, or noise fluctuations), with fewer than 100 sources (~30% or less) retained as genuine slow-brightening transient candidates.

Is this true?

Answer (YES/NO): YES